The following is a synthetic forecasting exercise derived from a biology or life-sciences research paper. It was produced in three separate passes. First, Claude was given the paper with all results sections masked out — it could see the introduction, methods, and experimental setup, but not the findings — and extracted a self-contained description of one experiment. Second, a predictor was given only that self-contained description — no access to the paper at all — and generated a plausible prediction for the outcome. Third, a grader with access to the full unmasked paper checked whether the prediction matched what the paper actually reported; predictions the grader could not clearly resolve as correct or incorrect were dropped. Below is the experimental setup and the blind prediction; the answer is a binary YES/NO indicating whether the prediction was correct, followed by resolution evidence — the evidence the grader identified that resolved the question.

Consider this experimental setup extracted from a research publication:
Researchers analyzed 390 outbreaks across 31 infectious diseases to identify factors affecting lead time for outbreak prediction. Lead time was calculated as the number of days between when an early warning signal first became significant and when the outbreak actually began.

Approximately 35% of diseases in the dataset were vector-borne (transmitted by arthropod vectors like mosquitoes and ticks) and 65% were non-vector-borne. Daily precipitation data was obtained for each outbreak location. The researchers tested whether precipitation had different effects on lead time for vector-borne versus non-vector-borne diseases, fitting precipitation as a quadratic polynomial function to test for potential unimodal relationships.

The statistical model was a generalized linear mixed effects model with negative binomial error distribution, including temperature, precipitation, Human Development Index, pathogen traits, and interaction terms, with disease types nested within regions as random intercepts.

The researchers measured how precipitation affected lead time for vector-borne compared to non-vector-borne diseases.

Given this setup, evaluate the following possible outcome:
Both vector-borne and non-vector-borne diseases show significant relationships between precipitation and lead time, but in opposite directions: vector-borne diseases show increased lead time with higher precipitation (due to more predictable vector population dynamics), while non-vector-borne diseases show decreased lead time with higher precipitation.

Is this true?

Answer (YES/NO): NO